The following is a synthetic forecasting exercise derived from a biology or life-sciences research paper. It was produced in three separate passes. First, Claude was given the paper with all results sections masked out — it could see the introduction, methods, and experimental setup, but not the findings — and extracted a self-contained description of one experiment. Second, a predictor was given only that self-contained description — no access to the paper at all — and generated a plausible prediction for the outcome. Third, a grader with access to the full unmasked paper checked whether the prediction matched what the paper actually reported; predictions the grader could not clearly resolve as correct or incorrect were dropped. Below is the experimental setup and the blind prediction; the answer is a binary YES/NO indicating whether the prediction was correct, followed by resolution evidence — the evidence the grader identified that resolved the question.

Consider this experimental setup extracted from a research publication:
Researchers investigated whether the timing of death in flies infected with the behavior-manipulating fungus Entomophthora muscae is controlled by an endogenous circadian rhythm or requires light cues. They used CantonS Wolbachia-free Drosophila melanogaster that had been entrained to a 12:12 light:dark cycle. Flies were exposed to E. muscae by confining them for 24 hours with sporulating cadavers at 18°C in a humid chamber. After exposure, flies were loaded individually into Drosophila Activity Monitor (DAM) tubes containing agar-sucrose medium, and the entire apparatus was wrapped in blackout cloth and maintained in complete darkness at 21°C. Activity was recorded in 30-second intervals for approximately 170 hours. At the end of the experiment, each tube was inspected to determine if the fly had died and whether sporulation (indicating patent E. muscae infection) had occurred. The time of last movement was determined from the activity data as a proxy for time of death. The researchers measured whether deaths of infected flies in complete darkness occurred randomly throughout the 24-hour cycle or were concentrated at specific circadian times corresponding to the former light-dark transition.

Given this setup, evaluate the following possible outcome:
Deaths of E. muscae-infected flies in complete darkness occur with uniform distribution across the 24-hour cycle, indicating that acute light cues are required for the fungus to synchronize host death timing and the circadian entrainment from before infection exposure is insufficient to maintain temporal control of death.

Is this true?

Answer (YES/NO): YES